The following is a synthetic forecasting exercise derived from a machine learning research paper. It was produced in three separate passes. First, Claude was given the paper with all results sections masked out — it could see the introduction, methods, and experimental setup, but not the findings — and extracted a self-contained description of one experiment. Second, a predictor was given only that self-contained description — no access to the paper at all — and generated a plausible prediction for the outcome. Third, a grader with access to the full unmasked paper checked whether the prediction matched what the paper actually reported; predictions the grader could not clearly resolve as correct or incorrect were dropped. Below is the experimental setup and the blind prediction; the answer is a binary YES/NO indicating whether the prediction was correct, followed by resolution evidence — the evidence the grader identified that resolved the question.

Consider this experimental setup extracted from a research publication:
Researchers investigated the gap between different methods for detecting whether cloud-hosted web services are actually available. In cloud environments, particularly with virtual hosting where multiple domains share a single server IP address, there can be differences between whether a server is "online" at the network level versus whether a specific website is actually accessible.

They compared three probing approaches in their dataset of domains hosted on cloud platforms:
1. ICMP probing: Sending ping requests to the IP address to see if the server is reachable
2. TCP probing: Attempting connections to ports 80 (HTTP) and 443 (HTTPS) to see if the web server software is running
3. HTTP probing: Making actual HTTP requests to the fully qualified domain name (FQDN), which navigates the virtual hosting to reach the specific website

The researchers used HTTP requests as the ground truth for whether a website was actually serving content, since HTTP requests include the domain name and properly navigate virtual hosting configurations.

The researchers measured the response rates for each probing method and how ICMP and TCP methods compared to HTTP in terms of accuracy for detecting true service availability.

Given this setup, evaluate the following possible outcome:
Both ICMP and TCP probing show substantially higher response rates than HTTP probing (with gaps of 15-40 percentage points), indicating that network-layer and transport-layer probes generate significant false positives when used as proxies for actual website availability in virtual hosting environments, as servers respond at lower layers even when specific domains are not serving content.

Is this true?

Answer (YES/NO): NO